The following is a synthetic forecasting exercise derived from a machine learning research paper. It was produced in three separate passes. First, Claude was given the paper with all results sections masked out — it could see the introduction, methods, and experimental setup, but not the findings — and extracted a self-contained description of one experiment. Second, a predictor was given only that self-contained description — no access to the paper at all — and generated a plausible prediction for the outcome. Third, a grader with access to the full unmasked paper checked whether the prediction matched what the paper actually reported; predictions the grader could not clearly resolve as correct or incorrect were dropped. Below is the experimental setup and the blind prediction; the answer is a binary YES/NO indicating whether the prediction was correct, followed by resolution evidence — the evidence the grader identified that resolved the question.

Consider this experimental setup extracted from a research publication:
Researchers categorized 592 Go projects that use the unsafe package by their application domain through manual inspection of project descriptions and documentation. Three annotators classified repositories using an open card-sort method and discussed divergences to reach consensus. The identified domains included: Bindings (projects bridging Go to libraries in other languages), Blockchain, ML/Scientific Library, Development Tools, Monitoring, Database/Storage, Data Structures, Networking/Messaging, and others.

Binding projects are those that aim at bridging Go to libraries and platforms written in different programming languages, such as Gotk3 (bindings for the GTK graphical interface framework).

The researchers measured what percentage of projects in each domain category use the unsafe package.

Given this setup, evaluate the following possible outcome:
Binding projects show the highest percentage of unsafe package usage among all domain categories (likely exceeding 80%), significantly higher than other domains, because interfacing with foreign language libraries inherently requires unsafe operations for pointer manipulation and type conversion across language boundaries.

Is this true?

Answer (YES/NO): YES